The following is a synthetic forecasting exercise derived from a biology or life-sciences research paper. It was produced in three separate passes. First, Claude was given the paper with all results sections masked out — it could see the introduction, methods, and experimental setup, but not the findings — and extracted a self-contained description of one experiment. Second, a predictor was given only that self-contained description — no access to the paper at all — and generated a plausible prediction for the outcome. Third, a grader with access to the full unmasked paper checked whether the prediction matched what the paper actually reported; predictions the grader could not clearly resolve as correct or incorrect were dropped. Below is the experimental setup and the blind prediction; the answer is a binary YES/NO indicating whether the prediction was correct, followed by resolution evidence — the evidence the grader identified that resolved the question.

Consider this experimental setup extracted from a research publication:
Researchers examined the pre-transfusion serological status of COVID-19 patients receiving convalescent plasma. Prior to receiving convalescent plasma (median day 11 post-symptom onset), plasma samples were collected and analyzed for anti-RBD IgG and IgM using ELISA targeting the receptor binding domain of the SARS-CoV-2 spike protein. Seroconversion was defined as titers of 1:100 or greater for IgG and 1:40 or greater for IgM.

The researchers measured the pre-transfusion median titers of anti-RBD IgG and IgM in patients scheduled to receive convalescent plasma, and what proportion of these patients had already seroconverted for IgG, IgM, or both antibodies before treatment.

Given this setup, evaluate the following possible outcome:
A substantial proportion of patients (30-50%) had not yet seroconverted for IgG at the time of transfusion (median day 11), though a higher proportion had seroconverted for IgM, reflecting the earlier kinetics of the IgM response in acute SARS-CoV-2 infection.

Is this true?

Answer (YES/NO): NO